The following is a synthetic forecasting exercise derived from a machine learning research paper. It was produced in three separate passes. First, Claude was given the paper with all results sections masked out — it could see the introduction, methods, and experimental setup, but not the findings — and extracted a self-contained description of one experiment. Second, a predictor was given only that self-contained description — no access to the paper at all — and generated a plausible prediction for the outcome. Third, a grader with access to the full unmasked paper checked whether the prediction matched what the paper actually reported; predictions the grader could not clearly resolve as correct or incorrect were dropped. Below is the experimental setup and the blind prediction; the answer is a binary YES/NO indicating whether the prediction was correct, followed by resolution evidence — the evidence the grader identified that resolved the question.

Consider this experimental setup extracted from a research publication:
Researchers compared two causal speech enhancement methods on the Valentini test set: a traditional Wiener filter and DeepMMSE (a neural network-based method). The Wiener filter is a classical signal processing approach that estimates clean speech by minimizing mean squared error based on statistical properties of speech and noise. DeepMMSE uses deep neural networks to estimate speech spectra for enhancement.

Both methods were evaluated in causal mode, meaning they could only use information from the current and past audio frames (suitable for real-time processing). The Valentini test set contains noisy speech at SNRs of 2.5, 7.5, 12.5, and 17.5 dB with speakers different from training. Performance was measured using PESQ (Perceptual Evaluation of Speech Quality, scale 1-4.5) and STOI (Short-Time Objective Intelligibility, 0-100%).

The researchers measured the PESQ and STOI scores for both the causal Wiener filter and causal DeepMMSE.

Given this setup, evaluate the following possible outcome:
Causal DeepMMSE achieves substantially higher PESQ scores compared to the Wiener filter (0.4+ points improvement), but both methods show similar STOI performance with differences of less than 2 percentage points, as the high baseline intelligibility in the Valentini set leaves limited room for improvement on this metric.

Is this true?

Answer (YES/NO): YES